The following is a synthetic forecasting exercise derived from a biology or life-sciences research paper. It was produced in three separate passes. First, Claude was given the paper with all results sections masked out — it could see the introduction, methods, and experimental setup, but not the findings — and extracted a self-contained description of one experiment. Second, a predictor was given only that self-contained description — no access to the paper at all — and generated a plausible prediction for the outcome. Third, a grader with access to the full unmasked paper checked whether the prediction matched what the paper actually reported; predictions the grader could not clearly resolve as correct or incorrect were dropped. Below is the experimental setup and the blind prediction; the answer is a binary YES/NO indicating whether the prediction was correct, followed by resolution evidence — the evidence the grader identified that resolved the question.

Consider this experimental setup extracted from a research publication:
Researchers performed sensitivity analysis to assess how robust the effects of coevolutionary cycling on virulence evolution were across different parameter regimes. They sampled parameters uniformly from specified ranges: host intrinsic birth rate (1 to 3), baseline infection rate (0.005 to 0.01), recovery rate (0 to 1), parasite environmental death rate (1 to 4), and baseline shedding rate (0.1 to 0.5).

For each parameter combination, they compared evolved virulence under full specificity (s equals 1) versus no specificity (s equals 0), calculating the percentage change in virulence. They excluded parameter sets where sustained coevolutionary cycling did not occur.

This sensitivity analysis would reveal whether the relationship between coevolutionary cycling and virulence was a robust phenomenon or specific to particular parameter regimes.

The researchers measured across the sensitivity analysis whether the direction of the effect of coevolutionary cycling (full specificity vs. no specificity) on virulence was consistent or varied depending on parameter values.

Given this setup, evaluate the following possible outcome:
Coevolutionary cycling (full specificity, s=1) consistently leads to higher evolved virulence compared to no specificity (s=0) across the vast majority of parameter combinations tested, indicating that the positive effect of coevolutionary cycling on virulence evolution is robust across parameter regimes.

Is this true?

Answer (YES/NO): YES